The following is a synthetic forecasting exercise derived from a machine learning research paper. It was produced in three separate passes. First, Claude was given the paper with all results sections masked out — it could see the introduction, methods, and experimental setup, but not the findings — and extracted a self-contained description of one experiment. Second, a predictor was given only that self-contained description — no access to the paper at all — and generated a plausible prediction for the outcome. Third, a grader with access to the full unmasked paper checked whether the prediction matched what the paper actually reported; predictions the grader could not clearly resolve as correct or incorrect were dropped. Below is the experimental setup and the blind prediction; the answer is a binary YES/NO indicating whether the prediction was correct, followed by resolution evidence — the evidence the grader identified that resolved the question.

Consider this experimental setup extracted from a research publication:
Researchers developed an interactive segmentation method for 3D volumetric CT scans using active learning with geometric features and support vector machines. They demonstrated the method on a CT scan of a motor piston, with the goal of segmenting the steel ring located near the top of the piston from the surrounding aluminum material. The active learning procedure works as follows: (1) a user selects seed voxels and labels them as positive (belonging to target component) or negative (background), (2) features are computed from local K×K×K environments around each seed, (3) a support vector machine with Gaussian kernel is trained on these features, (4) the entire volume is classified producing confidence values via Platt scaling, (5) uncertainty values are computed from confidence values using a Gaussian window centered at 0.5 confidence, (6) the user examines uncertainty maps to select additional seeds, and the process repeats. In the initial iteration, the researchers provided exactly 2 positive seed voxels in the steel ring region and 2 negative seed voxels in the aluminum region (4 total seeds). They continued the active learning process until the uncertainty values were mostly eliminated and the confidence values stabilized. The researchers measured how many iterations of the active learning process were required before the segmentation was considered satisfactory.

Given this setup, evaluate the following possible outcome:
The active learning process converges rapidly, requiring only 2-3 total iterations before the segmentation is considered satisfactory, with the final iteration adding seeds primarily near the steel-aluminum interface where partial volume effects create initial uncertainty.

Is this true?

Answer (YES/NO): NO